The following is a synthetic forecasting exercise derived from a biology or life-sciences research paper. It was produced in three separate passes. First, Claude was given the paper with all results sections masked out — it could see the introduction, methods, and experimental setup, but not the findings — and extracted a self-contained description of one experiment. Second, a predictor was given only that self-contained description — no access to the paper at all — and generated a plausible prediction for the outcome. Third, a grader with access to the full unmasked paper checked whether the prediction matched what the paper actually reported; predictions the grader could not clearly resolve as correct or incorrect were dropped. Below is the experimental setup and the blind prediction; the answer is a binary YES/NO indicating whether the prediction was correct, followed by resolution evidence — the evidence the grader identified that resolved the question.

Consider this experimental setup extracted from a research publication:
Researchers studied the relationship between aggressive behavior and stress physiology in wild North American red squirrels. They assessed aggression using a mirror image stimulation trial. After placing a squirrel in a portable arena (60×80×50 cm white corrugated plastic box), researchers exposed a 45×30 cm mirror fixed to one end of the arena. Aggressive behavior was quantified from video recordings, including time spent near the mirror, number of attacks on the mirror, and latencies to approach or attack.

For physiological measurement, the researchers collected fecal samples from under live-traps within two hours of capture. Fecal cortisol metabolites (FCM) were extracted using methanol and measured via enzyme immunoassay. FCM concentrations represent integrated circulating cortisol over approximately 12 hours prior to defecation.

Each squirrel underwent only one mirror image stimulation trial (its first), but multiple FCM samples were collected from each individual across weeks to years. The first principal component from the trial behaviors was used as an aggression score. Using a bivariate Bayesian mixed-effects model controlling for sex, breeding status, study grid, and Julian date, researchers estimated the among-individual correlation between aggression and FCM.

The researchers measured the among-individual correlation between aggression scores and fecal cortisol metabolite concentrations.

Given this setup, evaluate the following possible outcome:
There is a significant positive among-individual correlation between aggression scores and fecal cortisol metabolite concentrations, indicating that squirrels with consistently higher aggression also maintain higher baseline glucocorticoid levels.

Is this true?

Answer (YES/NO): NO